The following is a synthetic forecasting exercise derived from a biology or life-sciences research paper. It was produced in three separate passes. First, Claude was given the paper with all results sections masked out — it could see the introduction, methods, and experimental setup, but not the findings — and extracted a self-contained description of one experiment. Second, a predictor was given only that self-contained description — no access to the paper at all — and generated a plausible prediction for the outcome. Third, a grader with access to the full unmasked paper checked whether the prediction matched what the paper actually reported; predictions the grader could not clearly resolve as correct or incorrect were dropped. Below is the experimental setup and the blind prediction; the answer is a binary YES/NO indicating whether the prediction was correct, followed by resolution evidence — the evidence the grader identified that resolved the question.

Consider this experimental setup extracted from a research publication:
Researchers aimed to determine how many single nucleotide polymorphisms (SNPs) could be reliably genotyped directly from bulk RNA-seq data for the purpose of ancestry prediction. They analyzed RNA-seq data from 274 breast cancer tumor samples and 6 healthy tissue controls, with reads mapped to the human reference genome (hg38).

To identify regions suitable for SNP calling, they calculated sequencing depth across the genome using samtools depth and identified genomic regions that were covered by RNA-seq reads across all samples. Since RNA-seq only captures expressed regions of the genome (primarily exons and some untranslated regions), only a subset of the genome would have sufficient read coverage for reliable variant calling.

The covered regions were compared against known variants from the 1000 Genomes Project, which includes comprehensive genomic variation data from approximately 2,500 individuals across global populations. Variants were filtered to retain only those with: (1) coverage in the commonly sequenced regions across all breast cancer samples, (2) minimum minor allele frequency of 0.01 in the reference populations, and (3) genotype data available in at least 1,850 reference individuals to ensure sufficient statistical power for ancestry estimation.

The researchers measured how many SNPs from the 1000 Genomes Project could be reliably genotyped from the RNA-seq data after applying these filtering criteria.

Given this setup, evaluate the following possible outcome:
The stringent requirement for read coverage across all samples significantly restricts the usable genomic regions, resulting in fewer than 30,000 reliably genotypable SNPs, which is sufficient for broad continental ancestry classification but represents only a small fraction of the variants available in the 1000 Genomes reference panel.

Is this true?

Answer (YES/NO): YES